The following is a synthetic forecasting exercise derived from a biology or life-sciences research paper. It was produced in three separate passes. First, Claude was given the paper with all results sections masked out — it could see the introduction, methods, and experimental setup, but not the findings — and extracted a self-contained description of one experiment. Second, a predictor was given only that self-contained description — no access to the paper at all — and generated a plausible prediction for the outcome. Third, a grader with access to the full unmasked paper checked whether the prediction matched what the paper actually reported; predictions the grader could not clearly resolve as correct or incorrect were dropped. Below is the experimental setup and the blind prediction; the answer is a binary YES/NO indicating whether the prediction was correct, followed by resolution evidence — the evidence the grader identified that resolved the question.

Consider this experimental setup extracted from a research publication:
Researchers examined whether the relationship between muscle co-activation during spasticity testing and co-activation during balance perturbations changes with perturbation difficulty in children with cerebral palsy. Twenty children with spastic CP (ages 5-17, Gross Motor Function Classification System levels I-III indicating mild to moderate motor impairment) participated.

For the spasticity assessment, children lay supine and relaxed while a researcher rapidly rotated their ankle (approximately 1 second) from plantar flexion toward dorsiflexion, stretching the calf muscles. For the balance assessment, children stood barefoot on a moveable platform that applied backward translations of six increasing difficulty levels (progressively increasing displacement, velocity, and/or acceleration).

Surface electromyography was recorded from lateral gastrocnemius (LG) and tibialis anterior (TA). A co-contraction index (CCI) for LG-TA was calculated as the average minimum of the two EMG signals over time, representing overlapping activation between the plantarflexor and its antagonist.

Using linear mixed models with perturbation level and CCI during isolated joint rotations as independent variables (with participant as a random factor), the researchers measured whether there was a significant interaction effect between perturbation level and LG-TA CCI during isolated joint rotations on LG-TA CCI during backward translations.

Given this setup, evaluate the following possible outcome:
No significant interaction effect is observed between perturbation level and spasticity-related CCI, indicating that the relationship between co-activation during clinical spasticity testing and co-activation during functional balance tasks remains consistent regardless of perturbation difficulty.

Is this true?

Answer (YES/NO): NO